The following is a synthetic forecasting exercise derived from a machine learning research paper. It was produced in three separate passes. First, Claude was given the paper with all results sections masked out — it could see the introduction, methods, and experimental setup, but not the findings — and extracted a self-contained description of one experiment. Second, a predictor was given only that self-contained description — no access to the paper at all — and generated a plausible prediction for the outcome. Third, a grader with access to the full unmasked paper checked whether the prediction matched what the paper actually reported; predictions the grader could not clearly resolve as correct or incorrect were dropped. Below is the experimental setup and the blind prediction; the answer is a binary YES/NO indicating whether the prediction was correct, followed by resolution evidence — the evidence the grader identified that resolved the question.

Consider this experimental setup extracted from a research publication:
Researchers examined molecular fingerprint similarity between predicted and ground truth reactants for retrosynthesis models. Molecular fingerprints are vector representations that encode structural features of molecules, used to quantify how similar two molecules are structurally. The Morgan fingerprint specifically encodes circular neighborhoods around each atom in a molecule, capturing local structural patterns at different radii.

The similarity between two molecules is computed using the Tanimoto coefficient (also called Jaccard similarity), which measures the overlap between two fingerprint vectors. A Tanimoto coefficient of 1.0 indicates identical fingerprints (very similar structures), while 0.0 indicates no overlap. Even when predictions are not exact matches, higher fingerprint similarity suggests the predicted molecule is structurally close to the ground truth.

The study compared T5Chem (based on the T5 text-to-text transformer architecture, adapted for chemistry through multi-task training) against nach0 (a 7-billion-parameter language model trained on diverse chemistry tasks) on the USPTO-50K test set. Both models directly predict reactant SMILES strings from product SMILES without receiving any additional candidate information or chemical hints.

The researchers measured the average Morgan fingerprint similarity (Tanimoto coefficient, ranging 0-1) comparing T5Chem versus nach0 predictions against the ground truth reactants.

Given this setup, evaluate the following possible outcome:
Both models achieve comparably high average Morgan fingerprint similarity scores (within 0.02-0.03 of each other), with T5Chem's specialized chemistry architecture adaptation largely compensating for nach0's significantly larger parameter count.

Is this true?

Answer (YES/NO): YES